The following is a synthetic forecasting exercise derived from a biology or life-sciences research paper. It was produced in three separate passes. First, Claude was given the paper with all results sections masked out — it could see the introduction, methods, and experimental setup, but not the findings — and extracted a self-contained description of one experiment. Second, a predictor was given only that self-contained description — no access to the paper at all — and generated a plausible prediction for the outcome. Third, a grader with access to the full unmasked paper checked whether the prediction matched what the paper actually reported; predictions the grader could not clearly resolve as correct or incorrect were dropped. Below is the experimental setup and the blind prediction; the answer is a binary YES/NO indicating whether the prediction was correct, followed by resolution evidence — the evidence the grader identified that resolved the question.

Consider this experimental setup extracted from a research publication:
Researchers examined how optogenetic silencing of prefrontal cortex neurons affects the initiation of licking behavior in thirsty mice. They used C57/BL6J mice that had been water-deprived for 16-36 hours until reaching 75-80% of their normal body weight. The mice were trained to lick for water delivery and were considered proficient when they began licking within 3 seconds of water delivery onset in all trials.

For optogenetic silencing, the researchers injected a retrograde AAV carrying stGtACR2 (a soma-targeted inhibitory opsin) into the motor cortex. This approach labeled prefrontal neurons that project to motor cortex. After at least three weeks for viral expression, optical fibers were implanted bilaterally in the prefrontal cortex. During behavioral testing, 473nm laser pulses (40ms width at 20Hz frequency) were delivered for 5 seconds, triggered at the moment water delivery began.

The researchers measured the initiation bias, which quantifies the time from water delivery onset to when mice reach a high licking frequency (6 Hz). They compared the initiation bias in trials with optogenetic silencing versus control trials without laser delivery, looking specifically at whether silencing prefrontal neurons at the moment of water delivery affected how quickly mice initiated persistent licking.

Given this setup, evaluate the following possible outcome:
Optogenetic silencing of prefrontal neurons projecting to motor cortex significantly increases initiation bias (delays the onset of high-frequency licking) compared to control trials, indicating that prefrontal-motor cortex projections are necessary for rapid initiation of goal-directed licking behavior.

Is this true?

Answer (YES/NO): NO